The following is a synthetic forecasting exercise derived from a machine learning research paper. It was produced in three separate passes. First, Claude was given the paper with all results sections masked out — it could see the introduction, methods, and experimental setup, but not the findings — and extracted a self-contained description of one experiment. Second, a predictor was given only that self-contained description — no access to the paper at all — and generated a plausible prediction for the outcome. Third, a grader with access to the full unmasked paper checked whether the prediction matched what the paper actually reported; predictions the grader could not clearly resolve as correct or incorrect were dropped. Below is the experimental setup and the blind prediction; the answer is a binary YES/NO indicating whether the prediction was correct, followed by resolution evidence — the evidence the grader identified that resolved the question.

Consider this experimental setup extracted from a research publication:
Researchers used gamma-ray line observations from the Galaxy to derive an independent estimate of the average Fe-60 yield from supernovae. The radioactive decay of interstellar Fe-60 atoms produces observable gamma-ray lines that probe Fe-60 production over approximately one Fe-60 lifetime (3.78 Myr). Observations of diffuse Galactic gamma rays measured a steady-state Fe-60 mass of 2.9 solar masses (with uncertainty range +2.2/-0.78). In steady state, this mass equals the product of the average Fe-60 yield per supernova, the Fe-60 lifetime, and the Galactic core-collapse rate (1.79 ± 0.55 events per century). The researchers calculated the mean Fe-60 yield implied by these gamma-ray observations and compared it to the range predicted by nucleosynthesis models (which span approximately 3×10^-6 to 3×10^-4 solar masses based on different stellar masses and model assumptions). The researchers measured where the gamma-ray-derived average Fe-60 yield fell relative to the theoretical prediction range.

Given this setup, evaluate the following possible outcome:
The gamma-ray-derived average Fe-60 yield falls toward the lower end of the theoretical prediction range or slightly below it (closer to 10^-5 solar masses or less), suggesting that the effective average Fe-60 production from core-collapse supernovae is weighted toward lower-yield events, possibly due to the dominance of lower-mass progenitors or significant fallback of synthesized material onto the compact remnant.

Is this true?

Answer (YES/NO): NO